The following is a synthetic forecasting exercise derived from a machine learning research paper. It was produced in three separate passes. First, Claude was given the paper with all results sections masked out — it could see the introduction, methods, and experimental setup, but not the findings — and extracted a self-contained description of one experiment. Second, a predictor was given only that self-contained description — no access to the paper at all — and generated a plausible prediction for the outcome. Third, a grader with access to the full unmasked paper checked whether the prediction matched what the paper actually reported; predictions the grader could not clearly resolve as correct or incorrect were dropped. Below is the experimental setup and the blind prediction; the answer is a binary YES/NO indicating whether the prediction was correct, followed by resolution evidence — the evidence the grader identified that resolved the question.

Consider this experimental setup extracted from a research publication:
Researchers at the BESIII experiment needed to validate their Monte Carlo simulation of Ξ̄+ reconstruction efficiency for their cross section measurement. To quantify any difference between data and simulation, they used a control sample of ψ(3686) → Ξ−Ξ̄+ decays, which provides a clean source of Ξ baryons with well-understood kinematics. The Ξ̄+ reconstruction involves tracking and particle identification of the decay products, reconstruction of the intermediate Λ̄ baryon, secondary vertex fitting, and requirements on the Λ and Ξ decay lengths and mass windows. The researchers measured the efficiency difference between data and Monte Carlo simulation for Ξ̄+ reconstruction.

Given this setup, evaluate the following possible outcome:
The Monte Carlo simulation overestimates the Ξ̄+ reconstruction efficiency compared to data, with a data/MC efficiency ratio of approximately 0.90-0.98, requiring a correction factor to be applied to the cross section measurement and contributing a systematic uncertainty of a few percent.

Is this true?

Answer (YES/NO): NO